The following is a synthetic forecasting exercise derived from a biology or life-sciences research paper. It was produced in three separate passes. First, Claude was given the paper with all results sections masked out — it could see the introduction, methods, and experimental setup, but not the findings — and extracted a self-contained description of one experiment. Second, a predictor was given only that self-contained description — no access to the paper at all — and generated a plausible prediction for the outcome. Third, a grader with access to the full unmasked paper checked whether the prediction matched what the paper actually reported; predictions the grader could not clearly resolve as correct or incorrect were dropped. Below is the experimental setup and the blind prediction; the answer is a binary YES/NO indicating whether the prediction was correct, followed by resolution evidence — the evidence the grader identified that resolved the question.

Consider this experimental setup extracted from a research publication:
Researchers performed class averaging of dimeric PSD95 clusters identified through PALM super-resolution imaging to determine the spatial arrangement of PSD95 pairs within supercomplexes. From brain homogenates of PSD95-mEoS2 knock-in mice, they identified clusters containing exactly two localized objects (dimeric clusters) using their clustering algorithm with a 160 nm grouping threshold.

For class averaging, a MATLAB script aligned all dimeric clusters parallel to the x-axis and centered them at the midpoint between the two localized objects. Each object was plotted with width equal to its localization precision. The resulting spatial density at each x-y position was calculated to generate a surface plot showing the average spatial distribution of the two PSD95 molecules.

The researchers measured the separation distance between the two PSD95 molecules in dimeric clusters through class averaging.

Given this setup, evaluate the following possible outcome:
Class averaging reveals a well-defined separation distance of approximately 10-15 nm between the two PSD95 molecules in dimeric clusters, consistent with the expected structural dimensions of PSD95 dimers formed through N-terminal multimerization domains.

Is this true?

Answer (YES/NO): NO